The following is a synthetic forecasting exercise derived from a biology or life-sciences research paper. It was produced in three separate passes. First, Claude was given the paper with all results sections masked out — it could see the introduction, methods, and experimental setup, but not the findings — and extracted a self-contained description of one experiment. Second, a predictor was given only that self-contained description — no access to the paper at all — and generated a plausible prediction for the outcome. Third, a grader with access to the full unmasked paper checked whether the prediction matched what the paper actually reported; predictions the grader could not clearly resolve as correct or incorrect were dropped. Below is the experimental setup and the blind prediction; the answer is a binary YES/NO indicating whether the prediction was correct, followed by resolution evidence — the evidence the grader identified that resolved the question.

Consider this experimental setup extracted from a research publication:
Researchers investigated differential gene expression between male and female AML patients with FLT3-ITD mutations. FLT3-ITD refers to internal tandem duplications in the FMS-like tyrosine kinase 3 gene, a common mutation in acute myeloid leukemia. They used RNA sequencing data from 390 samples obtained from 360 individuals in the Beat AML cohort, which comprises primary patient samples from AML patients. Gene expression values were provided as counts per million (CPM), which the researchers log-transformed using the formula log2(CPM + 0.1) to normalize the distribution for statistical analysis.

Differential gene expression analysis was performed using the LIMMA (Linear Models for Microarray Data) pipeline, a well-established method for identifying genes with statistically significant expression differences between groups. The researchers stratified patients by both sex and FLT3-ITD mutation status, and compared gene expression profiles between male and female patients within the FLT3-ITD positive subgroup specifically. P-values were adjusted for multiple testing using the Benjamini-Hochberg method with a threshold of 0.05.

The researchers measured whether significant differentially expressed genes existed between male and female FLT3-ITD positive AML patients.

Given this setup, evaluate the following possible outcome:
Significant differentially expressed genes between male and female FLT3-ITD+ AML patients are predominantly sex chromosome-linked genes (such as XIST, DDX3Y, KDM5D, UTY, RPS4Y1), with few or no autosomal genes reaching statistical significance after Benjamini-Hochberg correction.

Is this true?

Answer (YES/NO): NO